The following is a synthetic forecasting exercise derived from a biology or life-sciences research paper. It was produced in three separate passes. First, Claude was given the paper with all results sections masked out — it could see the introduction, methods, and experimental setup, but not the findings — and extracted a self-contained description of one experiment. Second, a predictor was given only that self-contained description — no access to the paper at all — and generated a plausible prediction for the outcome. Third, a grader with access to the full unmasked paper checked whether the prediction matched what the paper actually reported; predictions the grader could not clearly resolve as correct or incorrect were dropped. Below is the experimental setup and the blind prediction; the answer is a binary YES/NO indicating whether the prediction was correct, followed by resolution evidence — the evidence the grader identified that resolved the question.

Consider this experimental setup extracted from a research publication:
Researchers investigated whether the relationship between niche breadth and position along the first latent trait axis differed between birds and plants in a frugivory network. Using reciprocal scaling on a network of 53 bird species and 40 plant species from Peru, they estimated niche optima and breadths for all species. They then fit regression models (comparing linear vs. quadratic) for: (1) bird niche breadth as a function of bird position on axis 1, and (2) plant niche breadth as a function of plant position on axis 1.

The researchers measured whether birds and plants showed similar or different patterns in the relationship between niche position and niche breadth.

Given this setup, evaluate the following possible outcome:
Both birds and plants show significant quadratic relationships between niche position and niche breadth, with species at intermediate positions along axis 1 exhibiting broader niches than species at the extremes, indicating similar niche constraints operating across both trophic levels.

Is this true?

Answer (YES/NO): YES